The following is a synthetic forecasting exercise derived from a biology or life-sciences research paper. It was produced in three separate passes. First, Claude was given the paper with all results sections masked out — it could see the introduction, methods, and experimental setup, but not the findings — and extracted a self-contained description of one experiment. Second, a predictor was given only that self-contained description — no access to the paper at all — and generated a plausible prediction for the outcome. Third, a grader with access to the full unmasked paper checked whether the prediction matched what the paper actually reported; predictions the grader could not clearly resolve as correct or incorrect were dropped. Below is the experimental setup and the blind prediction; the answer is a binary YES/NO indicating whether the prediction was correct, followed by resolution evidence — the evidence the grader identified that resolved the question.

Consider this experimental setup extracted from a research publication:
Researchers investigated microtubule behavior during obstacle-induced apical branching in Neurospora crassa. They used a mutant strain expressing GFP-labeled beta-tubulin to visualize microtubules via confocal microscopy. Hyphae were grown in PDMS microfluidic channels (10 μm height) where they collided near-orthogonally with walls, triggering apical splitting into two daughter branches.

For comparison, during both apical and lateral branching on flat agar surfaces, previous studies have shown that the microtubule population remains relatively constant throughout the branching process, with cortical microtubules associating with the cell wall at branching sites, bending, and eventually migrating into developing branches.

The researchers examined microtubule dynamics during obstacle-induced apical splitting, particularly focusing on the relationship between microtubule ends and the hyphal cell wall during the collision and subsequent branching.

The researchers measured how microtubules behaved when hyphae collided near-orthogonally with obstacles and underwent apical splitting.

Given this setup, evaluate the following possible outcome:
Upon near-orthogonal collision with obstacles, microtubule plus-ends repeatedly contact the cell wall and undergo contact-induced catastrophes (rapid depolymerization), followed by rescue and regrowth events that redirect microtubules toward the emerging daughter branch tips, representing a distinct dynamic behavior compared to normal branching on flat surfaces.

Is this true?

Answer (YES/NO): NO